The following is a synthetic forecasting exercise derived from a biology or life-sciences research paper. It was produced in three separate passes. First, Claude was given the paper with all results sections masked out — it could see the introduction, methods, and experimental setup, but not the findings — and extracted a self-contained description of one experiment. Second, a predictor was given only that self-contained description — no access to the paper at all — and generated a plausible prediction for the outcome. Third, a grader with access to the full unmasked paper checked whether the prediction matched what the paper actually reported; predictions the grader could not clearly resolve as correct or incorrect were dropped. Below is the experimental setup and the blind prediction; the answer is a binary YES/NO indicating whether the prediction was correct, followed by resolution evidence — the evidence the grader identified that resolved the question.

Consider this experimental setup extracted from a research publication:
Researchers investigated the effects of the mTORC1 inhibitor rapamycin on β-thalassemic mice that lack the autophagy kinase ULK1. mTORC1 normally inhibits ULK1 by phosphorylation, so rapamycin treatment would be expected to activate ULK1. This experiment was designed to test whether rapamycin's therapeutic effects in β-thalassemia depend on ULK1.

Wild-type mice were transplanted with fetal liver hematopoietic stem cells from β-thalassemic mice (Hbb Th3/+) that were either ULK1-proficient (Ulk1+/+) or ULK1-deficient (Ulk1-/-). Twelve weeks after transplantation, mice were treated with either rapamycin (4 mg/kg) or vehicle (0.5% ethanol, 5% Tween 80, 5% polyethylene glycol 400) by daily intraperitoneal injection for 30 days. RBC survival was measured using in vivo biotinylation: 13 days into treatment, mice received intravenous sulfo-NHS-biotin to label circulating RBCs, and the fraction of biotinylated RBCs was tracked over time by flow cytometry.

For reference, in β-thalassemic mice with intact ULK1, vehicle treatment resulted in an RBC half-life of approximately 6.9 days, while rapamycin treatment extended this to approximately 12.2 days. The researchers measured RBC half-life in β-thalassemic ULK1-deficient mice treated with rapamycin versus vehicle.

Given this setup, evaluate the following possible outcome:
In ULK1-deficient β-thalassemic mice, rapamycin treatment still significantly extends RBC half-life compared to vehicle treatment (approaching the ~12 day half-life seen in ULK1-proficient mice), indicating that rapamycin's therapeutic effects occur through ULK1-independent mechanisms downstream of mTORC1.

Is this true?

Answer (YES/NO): NO